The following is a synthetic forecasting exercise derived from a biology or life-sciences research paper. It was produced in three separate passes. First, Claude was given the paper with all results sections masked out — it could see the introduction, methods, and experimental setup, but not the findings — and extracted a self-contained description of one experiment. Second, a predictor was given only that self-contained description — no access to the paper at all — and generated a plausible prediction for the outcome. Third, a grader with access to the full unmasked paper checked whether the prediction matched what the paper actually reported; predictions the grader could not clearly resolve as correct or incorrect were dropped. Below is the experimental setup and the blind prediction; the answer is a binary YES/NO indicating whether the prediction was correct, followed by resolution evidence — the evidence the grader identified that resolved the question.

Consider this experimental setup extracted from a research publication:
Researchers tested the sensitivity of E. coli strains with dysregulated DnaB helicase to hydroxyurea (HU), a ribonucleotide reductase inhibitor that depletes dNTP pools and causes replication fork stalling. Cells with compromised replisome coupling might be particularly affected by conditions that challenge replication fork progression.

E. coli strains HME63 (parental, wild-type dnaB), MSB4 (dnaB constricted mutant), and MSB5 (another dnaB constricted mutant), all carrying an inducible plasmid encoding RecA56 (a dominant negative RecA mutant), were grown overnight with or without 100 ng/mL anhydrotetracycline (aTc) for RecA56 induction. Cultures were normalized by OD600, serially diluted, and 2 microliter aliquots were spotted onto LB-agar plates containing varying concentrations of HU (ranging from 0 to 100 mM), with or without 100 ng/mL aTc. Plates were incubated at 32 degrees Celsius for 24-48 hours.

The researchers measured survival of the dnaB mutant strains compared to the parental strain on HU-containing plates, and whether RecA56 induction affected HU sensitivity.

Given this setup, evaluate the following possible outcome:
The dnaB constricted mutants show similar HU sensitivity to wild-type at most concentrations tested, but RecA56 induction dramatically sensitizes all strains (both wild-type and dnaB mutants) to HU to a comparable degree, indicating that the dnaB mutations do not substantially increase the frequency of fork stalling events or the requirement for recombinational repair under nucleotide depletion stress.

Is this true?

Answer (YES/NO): NO